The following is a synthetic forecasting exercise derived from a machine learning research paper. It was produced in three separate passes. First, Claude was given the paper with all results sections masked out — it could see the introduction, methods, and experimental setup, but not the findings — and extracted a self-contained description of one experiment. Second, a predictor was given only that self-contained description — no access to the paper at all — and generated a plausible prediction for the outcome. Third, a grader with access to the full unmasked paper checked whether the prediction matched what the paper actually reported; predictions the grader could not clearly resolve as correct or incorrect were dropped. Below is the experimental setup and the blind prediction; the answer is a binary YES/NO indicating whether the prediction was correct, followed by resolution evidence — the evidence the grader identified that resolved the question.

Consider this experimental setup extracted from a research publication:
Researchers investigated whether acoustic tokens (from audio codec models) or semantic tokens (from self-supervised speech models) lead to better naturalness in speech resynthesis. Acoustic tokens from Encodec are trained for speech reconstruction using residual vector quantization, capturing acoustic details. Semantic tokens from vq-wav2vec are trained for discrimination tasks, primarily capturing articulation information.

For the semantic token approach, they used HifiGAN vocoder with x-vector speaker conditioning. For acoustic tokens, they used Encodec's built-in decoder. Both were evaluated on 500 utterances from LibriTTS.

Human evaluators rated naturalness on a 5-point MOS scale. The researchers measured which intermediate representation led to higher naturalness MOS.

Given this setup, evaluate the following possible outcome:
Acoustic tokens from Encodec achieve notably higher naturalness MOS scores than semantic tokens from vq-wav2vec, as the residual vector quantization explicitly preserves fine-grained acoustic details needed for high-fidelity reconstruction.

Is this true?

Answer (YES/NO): NO